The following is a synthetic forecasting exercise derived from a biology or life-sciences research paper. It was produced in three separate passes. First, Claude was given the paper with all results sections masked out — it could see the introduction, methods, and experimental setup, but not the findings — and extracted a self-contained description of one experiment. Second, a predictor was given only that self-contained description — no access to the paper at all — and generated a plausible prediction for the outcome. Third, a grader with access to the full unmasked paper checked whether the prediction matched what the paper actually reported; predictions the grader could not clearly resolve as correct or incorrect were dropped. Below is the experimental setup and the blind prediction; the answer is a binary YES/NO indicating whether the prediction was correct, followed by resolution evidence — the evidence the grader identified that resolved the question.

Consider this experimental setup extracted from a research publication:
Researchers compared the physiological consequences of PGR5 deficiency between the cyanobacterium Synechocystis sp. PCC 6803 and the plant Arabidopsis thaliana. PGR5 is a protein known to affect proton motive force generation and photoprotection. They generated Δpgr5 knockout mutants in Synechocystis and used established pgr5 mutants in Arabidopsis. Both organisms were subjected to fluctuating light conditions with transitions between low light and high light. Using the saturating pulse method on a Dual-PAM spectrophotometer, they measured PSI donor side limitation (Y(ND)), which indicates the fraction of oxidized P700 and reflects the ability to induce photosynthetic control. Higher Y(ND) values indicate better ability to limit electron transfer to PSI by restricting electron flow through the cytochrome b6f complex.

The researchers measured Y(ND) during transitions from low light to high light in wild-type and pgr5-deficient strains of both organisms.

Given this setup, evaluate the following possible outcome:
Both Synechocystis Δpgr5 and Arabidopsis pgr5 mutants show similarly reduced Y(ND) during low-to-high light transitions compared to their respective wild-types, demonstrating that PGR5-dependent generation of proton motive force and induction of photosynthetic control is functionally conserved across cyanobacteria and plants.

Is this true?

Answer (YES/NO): NO